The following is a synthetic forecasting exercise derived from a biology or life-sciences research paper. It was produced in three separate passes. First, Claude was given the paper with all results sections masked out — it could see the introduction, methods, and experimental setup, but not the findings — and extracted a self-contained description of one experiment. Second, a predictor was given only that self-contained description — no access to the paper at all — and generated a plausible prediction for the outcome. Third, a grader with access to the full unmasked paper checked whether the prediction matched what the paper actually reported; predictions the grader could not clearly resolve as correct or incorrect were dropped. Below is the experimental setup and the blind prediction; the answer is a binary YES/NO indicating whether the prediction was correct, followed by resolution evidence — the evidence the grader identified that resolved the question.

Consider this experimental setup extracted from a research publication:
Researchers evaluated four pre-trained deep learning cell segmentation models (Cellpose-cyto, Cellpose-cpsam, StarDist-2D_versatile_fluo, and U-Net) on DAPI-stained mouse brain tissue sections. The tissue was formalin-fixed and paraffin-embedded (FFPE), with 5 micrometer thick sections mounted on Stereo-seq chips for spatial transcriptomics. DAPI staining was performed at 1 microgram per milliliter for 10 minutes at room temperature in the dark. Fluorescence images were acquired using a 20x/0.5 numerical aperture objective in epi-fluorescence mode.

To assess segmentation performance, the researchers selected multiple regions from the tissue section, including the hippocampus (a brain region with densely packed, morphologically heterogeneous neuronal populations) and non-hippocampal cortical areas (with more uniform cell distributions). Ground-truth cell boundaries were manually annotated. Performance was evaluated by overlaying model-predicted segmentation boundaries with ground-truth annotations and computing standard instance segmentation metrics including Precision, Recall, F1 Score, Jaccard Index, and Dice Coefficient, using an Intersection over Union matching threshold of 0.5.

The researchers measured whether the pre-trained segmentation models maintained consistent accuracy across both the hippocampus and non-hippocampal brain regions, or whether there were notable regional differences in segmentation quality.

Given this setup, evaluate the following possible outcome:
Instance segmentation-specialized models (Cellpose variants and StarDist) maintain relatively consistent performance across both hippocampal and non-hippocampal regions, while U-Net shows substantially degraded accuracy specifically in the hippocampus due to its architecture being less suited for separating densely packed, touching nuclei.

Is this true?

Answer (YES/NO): NO